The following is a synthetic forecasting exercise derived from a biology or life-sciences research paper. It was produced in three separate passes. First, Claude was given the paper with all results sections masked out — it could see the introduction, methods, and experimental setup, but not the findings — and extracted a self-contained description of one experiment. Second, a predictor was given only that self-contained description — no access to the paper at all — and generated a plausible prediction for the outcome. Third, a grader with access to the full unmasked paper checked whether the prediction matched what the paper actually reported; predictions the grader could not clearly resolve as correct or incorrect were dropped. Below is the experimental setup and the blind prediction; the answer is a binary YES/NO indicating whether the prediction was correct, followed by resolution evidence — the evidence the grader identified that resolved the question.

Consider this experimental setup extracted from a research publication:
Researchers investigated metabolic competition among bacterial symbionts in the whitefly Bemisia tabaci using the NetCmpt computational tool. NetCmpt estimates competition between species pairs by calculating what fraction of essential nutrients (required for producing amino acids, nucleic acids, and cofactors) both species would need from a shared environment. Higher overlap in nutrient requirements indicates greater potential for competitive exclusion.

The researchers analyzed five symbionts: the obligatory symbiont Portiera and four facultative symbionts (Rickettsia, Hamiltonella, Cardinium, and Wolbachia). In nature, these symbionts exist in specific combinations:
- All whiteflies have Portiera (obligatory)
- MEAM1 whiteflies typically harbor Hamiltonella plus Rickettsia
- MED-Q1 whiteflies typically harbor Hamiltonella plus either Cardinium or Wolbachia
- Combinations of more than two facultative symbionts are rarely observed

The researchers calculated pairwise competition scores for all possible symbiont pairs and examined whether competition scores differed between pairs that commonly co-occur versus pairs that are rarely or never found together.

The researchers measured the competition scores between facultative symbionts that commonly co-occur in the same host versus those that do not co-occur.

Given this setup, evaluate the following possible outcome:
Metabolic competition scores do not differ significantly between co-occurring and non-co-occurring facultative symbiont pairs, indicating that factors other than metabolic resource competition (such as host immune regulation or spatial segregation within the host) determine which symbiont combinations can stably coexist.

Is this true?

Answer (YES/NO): YES